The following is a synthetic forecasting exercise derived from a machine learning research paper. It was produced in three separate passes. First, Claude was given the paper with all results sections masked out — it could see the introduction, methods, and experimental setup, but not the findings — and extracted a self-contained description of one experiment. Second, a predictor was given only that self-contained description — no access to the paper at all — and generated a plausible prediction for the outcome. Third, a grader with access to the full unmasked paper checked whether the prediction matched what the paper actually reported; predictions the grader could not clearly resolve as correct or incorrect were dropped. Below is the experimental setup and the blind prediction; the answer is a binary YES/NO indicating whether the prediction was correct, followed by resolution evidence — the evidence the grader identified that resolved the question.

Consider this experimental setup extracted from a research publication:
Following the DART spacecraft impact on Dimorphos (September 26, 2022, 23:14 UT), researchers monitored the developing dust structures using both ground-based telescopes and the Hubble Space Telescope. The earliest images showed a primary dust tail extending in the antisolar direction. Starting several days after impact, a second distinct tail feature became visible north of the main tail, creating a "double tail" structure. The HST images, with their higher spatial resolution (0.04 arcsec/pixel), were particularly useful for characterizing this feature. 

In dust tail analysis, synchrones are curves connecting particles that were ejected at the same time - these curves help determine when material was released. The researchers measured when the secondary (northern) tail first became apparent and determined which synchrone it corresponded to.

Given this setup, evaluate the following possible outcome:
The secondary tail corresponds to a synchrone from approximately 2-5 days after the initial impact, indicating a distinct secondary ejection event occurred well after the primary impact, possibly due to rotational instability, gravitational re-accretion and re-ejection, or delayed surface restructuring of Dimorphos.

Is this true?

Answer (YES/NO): NO